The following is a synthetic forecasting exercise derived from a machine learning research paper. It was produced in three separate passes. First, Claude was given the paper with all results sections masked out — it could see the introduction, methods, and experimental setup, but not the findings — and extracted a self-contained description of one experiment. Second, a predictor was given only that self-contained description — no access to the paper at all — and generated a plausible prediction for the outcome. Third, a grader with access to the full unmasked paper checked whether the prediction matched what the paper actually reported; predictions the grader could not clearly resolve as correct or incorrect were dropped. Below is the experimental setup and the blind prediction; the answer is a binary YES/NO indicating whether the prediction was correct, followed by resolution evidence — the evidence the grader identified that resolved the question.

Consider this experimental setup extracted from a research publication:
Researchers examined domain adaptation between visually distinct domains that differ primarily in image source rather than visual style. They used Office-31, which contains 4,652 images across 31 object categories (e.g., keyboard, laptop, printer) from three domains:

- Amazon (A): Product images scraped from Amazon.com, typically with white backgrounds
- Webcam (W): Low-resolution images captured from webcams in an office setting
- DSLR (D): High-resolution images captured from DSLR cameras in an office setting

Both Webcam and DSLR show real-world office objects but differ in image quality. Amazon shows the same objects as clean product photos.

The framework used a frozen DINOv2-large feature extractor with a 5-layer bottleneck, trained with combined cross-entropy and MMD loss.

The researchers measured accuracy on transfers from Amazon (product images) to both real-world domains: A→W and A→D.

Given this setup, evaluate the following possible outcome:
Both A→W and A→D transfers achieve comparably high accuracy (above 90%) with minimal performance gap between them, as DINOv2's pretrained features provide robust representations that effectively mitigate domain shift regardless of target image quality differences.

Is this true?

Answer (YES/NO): YES